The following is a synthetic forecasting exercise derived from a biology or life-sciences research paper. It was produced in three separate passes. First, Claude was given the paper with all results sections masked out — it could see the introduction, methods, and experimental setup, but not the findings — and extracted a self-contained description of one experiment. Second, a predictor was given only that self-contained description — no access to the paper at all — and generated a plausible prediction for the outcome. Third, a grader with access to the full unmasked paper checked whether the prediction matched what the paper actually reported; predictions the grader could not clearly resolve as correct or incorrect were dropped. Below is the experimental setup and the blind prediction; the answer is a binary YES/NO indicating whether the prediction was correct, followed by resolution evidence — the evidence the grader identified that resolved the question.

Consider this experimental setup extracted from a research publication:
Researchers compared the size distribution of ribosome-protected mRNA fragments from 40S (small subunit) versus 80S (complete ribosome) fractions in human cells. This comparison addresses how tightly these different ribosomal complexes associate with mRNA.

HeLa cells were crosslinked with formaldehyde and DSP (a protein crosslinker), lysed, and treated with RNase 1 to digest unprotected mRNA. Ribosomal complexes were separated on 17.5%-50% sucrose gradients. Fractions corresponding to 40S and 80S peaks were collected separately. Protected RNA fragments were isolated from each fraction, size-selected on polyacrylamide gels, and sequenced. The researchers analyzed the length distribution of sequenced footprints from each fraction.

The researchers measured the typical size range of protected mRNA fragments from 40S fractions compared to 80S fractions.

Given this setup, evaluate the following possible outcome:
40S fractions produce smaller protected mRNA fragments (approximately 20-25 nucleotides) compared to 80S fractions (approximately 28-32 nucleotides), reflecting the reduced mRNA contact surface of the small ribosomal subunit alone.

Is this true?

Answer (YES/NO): NO